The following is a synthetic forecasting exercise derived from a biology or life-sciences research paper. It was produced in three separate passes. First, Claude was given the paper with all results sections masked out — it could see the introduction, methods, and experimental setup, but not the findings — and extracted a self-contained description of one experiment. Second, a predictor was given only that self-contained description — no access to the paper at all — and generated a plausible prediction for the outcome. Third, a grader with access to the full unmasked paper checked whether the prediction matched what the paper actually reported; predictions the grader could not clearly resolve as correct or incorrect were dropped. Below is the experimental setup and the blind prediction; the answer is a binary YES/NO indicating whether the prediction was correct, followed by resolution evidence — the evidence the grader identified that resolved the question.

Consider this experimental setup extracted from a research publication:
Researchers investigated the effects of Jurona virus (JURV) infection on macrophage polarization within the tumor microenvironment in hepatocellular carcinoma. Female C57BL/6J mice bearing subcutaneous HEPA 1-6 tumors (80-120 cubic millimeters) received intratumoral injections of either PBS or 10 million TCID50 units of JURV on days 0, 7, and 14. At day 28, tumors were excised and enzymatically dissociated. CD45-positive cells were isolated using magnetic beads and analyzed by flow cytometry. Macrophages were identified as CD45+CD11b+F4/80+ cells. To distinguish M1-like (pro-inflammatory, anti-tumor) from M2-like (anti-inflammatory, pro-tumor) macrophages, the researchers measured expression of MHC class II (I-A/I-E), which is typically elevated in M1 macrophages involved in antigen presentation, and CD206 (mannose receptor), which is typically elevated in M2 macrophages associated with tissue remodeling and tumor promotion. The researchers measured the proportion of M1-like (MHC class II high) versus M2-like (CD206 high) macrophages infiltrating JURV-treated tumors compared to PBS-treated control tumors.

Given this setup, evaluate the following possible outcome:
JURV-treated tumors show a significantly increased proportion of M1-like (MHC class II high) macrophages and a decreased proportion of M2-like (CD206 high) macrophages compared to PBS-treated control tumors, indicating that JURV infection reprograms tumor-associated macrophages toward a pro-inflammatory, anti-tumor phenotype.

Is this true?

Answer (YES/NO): NO